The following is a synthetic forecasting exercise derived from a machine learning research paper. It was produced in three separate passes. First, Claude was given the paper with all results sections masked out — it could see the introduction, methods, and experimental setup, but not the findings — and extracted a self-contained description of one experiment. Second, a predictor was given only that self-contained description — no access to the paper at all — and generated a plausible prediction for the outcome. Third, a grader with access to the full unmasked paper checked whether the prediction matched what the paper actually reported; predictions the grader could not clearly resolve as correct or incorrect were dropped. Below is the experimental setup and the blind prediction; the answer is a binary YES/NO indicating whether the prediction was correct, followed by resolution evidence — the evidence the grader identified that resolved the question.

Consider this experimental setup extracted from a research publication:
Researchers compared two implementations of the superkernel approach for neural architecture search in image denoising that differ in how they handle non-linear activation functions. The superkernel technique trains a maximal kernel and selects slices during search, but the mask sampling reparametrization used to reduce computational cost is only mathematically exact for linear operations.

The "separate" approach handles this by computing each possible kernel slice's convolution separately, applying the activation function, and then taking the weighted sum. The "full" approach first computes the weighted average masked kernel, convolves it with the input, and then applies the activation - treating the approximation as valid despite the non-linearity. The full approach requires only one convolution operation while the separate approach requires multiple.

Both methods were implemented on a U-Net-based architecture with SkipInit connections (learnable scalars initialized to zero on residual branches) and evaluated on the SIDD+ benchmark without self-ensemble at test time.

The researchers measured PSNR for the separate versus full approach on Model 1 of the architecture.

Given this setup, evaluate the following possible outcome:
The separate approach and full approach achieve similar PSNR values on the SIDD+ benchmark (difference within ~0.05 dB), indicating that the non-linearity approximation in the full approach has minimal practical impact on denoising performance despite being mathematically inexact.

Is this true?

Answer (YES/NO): YES